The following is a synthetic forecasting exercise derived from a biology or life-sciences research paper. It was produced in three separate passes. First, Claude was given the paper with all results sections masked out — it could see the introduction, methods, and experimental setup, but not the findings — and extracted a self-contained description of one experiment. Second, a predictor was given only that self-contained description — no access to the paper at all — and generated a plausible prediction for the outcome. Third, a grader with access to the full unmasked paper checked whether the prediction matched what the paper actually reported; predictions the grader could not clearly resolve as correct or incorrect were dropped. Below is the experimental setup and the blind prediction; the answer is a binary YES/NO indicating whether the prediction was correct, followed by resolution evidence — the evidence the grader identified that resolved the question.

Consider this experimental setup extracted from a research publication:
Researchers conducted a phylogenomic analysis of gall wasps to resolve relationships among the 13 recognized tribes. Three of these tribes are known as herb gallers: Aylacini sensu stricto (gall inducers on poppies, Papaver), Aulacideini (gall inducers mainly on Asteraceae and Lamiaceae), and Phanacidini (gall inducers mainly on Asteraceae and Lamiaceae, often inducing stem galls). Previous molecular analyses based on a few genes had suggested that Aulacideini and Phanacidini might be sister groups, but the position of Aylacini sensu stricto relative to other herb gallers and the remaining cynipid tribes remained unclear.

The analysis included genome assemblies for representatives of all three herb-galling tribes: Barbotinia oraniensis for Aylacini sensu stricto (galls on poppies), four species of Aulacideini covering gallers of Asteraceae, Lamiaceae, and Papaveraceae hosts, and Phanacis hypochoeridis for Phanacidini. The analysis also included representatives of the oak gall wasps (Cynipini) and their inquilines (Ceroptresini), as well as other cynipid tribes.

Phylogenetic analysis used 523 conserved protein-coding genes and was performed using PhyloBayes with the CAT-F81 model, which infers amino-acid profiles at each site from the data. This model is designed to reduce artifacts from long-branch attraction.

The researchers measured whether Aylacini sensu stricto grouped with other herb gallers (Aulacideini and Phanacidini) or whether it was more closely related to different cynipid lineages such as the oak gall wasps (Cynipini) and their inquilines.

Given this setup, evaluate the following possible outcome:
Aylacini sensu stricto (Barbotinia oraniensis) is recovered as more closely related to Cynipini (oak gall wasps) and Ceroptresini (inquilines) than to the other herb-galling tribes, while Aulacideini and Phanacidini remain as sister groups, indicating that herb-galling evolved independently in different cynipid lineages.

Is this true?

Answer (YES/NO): NO